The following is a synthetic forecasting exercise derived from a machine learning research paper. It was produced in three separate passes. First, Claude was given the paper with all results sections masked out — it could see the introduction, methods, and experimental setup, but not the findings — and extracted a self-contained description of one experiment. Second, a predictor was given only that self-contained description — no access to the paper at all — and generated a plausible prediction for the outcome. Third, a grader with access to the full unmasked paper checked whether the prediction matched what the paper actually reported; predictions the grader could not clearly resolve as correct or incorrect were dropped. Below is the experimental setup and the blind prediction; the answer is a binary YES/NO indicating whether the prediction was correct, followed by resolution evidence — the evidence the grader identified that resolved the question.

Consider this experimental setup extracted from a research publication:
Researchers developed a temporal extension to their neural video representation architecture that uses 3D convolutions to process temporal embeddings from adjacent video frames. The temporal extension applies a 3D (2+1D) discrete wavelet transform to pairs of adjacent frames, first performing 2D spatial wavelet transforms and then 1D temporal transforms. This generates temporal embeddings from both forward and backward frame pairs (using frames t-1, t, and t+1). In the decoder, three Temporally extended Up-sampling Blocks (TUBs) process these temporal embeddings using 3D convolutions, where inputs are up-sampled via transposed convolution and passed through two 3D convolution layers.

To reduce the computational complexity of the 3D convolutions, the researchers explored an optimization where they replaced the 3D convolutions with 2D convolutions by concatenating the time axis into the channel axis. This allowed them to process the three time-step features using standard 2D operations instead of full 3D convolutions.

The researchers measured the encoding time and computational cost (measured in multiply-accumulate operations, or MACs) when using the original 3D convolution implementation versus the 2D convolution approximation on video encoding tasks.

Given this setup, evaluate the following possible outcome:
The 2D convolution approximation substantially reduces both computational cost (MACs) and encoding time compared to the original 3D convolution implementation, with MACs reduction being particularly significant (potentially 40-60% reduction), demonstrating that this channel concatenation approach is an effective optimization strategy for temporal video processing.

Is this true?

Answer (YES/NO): NO